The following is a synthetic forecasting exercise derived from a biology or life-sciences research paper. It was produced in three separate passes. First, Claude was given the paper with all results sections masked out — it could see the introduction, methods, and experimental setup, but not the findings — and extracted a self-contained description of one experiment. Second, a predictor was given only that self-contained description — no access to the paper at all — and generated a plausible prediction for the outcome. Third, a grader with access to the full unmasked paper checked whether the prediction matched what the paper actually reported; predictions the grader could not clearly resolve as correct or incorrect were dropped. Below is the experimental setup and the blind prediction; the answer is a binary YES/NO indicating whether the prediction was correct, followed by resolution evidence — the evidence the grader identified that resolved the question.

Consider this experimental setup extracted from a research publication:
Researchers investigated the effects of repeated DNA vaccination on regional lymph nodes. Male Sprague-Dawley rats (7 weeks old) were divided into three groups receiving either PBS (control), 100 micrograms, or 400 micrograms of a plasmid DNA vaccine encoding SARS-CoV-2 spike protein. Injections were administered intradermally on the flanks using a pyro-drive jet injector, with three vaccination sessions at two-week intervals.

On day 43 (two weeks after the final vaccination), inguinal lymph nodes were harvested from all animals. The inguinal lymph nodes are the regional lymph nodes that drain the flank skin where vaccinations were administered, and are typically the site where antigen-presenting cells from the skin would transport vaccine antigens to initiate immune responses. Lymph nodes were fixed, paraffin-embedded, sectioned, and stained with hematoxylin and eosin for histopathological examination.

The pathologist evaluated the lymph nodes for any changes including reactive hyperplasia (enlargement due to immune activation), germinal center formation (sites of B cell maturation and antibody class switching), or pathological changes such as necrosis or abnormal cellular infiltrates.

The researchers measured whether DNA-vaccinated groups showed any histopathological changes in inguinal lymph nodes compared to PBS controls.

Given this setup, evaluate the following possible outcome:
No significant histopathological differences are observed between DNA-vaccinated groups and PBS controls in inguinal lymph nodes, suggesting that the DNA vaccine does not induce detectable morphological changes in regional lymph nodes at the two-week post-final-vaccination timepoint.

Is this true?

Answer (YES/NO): NO